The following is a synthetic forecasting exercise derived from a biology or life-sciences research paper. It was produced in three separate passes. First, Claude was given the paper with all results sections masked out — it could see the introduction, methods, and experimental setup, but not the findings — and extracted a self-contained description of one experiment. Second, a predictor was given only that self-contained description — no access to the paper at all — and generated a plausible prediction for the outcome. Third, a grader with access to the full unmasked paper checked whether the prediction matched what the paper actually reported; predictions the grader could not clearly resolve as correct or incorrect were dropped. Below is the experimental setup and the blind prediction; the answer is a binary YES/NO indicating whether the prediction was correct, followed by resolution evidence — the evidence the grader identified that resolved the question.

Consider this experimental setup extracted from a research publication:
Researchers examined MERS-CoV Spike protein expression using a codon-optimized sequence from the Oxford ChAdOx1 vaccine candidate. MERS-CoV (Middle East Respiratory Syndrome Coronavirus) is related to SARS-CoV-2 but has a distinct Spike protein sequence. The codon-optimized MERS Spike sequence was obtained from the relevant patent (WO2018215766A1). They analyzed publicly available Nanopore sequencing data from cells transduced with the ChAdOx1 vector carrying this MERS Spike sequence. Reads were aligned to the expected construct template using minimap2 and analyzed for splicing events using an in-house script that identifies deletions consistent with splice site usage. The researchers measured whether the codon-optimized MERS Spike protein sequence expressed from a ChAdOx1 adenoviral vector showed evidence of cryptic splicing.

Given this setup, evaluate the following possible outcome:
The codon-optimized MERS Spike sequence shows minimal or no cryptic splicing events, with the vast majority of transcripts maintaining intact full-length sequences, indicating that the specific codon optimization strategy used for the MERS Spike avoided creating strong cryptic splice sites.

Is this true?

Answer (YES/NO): NO